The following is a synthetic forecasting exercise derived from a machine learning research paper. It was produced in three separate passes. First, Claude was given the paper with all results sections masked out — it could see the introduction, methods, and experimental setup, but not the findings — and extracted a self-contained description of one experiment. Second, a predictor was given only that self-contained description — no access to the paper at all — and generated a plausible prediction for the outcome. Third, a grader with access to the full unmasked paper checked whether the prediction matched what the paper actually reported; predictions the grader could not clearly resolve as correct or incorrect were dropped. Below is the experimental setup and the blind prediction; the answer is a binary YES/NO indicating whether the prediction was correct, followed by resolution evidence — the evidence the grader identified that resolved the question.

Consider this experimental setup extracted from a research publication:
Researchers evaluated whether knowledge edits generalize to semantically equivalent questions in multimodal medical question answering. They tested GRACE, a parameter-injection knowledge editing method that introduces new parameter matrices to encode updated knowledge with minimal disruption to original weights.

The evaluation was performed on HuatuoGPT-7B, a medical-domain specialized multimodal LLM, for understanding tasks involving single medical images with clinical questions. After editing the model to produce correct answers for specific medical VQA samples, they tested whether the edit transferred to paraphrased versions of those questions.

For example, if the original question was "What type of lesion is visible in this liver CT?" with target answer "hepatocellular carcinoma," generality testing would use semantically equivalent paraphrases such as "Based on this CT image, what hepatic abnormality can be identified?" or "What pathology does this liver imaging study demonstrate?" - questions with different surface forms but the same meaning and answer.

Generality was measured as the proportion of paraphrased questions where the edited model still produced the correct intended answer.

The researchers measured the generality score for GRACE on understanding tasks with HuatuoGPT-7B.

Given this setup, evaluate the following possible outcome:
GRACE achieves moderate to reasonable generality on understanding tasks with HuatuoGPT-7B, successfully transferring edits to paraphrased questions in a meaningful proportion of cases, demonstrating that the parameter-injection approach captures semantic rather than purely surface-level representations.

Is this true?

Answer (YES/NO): NO